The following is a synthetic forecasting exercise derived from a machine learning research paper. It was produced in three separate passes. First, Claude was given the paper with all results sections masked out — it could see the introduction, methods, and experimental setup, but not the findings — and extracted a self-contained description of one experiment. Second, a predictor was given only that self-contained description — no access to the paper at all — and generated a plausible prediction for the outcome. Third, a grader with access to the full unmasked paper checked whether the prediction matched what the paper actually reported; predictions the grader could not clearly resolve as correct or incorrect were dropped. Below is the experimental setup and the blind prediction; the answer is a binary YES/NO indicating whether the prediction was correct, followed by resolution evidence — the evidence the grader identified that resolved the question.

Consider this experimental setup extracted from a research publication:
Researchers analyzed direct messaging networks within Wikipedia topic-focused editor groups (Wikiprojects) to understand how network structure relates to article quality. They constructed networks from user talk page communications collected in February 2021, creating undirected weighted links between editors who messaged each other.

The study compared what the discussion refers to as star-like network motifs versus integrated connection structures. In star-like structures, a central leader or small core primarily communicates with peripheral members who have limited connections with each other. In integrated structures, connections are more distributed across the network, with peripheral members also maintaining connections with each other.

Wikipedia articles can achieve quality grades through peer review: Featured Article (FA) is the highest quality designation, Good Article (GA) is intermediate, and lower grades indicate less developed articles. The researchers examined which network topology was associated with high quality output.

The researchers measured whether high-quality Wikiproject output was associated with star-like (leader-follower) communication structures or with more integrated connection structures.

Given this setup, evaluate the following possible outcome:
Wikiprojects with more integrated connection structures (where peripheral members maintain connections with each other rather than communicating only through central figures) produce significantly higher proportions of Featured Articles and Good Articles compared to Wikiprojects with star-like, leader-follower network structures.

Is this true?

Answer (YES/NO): YES